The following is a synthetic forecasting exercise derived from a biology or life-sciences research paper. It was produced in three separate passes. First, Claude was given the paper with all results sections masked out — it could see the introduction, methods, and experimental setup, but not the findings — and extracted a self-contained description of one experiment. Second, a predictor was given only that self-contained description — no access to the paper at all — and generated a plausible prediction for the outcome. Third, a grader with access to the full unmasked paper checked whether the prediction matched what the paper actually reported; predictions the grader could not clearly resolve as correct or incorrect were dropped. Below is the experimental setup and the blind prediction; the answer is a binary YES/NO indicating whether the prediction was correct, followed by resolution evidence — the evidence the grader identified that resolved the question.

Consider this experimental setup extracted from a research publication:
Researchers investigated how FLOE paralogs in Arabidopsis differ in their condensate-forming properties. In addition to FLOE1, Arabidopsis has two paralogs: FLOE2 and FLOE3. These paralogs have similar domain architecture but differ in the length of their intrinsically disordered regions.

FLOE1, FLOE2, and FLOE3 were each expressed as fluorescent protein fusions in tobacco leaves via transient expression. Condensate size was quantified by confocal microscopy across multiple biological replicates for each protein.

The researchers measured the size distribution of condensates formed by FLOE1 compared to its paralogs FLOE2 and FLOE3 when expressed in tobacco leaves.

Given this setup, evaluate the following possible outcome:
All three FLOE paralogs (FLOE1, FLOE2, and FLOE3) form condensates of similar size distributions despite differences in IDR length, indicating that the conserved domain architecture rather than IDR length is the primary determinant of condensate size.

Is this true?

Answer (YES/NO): NO